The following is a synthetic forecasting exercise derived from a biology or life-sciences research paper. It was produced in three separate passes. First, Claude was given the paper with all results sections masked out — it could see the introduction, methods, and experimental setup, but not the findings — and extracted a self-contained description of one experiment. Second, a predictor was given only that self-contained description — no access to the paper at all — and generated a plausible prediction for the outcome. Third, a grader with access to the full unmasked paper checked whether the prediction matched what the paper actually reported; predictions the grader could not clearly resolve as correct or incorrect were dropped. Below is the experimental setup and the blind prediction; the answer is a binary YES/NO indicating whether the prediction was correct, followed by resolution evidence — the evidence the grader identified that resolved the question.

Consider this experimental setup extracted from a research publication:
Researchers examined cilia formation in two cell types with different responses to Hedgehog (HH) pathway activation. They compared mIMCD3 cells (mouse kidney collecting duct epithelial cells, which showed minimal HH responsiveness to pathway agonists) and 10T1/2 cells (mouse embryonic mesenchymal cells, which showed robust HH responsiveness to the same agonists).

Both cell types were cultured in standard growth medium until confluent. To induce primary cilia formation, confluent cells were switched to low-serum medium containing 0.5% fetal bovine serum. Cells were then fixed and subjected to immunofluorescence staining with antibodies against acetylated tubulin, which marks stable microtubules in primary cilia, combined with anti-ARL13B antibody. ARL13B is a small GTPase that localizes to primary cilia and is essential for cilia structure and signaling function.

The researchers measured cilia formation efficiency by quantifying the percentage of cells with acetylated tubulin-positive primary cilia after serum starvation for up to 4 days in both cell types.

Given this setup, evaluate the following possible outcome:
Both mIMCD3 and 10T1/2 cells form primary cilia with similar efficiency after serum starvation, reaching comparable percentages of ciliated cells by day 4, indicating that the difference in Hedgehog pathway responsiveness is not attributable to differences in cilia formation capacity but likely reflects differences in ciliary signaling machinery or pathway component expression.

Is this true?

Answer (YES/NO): NO